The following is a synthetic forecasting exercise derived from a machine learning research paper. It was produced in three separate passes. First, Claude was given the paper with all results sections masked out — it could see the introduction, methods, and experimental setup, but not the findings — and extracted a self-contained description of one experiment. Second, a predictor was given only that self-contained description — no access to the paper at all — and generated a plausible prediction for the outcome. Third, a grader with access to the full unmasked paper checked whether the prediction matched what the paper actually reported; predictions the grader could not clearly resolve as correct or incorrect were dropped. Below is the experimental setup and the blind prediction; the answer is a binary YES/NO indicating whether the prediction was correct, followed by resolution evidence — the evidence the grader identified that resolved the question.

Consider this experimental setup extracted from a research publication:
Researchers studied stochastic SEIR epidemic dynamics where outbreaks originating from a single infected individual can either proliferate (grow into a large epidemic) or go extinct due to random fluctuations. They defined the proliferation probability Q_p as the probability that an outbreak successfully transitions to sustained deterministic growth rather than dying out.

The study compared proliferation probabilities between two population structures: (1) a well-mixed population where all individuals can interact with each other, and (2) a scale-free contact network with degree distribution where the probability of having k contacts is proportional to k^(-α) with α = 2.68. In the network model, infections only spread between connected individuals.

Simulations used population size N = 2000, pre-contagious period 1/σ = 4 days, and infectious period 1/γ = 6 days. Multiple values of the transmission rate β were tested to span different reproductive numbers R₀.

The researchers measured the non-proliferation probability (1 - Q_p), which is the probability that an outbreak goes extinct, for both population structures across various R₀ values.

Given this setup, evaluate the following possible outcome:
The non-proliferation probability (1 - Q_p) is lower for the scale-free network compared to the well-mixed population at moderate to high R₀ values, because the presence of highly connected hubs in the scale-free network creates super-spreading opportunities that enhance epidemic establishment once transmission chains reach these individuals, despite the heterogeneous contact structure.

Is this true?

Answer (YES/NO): NO